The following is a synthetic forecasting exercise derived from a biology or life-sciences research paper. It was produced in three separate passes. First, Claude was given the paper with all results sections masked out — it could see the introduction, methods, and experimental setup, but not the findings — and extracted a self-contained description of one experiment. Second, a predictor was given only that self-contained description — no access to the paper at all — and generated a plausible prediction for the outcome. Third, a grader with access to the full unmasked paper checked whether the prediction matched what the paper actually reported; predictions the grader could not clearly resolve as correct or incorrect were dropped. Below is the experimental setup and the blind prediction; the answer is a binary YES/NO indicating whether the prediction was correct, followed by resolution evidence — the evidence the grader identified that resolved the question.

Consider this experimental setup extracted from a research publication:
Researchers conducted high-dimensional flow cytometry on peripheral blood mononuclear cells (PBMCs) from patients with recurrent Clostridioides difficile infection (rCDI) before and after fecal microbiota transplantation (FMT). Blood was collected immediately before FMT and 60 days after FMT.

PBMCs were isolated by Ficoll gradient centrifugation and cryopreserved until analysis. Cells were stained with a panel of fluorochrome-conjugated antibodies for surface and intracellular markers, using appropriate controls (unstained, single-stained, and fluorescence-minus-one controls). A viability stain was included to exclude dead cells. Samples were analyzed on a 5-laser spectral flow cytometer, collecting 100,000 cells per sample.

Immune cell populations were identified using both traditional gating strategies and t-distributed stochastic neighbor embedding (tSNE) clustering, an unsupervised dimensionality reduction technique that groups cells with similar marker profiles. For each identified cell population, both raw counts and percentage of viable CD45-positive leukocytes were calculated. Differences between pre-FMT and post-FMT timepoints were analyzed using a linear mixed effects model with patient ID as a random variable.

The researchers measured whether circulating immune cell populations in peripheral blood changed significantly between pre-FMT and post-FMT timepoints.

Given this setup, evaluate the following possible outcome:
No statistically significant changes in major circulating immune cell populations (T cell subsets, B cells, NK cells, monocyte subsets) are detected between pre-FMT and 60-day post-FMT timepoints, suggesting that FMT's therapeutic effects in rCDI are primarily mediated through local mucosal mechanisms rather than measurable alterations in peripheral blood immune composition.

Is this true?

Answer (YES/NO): NO